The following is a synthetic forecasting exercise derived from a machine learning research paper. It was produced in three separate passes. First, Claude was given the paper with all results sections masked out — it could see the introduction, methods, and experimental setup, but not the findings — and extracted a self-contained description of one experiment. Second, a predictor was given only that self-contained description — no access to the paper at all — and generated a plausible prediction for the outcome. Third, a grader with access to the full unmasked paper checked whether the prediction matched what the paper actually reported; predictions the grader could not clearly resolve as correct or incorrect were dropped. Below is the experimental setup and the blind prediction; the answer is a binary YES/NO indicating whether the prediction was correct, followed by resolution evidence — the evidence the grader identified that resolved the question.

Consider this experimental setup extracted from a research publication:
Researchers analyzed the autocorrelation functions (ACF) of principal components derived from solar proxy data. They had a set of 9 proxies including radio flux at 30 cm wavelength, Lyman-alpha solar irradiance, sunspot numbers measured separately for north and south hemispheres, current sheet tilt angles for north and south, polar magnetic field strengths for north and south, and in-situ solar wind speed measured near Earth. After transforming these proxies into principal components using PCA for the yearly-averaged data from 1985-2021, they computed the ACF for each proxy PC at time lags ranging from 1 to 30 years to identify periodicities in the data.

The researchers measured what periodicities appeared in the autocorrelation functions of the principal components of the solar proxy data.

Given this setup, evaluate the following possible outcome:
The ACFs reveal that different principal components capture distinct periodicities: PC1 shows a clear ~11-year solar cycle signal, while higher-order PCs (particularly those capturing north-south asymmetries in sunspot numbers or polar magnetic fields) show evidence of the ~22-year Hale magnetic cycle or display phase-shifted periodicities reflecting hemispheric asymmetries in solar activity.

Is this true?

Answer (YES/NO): NO